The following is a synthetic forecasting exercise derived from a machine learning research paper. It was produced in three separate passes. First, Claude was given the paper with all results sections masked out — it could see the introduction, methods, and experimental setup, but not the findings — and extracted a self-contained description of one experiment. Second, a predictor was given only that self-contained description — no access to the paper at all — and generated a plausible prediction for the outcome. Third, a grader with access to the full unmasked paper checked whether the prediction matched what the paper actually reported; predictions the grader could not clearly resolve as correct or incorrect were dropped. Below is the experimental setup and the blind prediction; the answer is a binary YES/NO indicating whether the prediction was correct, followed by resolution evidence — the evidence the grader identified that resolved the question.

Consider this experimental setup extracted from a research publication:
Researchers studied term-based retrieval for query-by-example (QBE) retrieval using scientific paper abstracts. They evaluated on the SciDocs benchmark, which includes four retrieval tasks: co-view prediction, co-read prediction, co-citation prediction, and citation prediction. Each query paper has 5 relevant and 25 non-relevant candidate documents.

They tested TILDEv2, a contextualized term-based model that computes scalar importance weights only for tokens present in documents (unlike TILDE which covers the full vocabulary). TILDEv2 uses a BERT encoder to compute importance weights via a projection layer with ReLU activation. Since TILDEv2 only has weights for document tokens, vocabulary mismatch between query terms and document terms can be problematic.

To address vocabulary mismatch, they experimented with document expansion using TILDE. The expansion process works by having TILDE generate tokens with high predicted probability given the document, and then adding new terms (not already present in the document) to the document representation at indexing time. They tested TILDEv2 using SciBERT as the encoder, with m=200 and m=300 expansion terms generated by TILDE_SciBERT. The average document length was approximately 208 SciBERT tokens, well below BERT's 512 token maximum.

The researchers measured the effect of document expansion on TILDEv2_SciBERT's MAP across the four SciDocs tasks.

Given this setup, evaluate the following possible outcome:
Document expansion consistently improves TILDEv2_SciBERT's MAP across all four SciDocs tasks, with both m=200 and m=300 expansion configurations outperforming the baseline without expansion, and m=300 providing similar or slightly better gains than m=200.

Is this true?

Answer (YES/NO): NO